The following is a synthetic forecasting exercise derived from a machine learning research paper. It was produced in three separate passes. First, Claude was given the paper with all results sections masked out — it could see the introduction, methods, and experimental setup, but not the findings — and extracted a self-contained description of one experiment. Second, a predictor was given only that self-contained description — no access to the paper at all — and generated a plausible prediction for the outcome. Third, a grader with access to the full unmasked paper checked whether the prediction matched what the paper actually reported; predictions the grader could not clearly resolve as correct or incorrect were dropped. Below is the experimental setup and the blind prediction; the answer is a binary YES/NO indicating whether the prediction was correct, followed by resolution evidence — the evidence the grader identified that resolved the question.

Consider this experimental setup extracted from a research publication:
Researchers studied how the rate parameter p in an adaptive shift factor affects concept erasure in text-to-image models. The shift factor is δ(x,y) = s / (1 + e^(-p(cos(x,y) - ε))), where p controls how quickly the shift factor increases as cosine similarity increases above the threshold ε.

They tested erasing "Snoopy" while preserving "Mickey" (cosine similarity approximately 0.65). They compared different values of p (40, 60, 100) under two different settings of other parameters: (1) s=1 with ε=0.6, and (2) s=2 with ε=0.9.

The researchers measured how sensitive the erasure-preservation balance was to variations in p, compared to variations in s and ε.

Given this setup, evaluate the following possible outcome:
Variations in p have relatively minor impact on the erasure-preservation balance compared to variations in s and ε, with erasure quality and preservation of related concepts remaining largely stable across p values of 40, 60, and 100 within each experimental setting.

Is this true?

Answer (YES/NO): YES